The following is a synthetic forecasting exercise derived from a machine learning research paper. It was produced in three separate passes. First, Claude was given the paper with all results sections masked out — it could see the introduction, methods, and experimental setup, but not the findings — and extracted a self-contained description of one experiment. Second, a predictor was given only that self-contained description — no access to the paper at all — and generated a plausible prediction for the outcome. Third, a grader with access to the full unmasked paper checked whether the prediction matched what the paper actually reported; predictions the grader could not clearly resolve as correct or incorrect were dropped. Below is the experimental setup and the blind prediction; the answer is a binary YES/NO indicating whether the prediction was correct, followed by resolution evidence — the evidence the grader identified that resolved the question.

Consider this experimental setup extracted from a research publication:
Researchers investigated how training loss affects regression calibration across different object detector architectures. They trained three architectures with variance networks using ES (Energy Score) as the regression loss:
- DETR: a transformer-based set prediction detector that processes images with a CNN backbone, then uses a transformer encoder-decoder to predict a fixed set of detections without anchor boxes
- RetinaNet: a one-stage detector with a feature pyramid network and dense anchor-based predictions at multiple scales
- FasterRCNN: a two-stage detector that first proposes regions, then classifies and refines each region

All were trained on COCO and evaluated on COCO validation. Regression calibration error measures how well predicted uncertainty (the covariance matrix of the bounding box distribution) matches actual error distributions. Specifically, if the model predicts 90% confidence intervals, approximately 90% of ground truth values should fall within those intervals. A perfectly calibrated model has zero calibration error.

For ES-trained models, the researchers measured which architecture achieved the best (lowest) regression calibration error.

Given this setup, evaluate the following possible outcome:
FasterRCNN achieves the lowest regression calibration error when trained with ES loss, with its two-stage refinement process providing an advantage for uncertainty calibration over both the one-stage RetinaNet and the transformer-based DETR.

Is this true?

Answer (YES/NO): NO